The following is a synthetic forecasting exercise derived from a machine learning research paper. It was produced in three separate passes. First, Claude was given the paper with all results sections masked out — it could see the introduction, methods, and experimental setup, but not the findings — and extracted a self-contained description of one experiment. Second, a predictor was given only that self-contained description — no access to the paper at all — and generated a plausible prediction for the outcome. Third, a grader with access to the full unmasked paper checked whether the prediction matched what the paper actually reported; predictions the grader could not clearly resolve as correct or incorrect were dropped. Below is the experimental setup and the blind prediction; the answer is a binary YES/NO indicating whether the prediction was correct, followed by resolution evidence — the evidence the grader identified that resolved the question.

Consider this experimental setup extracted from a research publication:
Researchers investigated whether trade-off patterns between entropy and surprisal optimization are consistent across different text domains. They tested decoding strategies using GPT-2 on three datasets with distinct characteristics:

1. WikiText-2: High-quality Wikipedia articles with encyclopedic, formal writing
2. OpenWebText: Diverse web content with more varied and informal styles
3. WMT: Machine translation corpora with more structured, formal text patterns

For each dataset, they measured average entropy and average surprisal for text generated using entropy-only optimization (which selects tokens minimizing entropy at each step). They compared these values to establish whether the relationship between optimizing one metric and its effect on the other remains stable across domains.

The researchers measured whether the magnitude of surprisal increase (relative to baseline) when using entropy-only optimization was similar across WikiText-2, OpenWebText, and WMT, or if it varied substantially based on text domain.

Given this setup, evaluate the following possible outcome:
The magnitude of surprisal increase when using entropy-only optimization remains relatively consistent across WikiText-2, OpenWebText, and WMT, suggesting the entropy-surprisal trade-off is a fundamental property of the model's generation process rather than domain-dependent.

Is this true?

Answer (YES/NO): YES